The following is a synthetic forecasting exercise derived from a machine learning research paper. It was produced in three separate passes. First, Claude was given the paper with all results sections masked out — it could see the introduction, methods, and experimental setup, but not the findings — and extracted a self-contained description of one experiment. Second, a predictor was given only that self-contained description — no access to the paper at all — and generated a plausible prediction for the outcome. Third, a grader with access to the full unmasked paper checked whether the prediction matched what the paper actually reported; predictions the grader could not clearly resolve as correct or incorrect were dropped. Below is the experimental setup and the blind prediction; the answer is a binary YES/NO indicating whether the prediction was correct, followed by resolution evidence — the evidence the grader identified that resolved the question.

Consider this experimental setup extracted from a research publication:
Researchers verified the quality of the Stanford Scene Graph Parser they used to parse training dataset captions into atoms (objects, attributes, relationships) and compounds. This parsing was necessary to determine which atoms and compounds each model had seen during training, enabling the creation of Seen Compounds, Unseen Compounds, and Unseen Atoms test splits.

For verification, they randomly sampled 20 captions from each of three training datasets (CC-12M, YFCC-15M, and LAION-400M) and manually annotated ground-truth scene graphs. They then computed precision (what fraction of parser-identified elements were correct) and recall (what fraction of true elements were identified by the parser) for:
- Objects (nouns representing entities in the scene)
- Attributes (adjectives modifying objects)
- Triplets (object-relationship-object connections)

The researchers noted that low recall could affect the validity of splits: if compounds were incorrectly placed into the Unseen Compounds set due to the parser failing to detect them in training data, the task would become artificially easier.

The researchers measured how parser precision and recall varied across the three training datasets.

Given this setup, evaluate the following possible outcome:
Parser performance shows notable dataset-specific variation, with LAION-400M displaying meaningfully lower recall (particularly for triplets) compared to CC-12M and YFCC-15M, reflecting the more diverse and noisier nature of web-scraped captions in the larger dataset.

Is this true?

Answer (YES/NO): NO